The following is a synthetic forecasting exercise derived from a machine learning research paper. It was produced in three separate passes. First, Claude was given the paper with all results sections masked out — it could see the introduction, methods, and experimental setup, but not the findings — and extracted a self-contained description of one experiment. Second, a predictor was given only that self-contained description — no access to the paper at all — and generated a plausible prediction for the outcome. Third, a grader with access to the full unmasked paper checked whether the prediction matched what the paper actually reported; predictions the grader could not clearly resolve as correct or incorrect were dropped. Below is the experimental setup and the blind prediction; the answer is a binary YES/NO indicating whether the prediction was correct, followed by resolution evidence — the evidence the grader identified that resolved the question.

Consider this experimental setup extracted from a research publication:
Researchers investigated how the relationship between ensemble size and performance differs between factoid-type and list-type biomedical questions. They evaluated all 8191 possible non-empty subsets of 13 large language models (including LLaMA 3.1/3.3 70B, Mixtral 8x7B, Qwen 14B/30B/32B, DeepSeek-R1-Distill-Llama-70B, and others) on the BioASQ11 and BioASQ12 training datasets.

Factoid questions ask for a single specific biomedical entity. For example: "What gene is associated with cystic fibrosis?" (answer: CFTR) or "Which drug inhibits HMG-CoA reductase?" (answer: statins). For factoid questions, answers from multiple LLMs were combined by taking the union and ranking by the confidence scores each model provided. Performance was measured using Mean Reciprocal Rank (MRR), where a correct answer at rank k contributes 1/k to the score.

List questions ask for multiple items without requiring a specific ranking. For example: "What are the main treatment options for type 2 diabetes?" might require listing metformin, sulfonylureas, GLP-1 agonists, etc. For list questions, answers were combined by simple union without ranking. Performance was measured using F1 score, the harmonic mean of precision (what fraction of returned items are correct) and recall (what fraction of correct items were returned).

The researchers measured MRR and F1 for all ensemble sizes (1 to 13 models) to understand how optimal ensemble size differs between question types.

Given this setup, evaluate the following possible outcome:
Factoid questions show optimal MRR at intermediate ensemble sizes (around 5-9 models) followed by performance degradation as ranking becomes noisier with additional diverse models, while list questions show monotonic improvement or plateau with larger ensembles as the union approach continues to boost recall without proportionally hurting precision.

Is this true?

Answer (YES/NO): NO